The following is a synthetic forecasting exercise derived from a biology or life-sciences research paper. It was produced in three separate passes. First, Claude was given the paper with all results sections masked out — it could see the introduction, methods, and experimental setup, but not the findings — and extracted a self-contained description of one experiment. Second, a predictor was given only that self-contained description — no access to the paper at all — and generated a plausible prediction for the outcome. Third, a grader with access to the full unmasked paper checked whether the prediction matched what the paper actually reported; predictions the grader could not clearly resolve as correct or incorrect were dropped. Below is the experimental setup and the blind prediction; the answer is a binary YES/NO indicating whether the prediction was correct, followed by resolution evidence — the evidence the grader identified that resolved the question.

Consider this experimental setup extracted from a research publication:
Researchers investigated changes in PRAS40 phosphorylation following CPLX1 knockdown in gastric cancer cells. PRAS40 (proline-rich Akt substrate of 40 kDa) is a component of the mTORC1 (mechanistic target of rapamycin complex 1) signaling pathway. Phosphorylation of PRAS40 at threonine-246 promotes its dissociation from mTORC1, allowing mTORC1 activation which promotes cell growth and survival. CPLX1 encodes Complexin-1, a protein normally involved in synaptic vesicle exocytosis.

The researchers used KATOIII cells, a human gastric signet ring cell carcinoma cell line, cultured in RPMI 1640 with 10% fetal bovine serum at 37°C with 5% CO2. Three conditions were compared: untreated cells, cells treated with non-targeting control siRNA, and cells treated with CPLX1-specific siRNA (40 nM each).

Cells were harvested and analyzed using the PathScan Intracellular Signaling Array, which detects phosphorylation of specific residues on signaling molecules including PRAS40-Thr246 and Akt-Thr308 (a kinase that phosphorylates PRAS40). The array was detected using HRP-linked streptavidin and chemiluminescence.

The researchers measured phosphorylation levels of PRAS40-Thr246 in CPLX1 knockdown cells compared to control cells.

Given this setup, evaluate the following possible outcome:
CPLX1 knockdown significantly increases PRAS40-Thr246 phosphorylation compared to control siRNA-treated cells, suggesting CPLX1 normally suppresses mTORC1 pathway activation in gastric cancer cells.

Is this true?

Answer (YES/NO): NO